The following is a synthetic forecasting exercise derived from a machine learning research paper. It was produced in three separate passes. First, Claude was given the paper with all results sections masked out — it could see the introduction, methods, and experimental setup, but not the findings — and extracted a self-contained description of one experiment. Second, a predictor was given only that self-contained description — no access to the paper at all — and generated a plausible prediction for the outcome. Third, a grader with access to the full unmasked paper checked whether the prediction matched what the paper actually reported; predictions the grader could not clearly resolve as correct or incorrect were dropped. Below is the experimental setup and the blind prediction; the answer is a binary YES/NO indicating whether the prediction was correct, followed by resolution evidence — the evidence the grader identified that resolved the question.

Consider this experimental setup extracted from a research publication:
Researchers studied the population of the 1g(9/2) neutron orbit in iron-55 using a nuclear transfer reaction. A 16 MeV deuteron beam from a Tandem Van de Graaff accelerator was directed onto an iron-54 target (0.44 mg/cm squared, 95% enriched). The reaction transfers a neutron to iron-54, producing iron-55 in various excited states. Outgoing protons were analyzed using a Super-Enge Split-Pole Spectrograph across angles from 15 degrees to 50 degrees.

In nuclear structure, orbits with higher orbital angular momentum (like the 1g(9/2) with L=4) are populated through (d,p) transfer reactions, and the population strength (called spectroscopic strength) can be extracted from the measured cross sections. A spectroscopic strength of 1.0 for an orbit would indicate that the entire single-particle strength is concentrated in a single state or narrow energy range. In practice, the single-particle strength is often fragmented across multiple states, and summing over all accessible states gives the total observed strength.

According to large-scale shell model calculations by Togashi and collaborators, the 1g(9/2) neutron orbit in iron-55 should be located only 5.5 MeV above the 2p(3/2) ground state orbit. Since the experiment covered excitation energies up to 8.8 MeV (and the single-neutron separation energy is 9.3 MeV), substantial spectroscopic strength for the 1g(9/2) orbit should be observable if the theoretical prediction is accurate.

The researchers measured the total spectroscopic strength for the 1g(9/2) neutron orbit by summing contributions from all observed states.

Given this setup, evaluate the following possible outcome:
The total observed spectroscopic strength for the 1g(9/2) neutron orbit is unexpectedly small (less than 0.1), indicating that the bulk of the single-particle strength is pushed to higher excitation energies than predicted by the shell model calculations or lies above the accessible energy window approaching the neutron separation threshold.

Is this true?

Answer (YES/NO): NO